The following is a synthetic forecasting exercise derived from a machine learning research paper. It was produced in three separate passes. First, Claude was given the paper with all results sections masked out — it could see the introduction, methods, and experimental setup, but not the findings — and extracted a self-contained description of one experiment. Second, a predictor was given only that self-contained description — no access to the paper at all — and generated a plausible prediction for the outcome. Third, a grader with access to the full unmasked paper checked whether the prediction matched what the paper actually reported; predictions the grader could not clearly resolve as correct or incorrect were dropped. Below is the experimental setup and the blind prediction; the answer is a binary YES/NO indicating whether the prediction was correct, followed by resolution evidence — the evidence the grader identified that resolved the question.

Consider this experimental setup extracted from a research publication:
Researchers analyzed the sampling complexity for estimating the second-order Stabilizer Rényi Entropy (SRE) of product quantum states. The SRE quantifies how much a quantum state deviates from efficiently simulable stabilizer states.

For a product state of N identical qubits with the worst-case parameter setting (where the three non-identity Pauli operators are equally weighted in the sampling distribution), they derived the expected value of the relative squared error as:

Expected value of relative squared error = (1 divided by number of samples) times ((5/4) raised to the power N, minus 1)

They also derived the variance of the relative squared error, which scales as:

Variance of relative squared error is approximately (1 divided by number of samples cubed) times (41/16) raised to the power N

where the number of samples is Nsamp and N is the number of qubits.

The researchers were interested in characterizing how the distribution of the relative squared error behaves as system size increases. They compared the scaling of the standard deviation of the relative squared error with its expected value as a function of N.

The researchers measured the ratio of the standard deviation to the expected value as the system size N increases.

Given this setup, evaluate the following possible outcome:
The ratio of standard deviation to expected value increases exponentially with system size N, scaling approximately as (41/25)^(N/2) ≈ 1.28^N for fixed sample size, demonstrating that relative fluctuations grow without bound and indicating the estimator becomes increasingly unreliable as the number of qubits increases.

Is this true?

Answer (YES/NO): YES